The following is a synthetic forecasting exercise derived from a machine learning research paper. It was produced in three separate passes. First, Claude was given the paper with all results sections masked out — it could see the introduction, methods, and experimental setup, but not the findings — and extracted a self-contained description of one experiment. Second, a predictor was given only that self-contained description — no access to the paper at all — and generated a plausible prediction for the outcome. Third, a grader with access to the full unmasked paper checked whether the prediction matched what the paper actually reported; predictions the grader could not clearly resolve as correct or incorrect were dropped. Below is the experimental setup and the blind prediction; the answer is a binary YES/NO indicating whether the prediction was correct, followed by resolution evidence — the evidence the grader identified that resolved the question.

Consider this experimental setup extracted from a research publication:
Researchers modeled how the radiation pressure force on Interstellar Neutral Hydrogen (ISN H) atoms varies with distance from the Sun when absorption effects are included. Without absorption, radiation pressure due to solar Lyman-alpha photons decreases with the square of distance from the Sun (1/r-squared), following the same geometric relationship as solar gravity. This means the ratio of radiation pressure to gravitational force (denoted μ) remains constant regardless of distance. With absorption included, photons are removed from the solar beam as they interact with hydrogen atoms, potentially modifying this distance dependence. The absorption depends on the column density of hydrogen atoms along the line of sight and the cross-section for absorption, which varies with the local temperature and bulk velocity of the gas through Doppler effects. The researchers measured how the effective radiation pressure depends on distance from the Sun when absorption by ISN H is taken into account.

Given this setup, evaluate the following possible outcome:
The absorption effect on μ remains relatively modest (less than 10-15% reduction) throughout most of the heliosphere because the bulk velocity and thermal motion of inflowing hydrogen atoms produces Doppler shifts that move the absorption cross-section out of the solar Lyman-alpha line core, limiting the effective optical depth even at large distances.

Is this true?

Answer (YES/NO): NO